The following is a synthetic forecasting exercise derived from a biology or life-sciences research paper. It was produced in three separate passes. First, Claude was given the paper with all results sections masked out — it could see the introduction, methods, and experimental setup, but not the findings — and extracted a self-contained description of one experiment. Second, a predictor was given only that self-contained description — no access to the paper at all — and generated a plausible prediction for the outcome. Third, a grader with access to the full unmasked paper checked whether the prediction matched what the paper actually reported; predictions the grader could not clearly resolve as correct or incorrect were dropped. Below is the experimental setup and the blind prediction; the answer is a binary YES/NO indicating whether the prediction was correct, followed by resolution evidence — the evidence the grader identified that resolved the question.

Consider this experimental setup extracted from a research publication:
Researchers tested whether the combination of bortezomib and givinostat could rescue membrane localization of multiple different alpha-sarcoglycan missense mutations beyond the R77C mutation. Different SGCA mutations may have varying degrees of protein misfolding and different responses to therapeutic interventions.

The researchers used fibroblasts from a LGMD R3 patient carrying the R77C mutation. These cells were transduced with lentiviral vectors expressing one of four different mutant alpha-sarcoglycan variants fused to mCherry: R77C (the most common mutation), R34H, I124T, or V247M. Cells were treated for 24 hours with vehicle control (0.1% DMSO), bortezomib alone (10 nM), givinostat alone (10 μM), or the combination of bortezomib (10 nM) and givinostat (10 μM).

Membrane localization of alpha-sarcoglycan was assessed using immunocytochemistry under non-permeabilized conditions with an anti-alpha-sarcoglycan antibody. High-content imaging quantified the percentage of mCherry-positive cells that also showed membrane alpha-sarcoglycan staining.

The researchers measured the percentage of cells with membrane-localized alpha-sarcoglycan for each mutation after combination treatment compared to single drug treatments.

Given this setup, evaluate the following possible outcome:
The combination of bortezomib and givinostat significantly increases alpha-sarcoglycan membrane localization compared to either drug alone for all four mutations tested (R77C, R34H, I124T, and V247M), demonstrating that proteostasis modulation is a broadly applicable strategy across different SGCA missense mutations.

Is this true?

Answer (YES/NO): NO